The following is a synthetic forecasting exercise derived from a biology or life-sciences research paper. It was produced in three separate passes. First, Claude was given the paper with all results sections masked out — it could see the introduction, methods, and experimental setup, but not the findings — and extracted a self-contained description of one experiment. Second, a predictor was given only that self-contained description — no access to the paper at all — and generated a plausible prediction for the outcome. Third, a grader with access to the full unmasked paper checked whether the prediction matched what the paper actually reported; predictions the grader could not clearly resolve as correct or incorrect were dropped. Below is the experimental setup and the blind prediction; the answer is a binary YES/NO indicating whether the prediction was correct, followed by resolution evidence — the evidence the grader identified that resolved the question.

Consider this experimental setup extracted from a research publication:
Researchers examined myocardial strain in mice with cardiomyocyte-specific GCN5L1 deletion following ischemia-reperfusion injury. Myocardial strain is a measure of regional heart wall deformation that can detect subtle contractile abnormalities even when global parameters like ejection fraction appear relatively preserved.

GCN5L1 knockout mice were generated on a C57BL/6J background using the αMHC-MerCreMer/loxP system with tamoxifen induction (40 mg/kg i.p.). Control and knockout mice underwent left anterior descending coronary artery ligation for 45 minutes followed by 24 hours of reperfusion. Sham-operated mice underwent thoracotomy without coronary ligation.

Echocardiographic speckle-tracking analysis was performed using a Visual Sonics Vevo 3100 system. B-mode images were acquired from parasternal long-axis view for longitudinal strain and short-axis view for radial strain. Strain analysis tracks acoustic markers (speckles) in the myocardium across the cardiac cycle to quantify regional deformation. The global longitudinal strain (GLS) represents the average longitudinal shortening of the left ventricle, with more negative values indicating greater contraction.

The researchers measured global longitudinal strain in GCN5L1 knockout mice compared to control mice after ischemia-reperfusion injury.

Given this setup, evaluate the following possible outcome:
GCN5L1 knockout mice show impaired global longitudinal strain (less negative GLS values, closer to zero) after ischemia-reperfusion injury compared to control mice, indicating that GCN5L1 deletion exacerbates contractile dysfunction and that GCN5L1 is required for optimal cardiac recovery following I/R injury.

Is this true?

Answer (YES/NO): NO